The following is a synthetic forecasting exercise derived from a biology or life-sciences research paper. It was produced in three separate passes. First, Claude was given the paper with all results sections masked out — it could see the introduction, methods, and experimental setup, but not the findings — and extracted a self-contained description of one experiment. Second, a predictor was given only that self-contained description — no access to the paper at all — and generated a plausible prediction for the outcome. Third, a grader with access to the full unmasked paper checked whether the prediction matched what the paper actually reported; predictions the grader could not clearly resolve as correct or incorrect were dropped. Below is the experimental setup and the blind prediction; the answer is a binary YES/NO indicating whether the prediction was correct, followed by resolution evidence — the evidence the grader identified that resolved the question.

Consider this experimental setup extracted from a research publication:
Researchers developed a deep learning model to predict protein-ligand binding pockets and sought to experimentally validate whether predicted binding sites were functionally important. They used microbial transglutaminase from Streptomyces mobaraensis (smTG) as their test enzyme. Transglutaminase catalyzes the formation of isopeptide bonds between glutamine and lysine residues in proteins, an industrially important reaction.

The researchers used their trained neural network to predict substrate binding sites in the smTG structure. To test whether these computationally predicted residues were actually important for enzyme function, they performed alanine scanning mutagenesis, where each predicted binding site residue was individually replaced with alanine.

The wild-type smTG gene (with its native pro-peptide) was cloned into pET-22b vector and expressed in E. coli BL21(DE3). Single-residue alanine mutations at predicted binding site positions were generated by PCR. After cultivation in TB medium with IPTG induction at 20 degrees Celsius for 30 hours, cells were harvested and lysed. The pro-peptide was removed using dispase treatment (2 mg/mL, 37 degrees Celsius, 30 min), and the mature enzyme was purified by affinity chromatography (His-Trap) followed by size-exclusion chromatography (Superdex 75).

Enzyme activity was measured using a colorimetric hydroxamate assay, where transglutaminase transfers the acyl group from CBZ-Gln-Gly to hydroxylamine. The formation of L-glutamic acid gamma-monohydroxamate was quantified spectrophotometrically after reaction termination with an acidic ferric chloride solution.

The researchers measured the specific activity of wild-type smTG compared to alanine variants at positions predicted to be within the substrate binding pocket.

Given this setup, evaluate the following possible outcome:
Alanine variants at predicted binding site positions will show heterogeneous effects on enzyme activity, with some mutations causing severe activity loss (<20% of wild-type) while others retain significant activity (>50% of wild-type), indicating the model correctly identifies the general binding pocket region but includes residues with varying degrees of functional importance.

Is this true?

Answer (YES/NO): YES